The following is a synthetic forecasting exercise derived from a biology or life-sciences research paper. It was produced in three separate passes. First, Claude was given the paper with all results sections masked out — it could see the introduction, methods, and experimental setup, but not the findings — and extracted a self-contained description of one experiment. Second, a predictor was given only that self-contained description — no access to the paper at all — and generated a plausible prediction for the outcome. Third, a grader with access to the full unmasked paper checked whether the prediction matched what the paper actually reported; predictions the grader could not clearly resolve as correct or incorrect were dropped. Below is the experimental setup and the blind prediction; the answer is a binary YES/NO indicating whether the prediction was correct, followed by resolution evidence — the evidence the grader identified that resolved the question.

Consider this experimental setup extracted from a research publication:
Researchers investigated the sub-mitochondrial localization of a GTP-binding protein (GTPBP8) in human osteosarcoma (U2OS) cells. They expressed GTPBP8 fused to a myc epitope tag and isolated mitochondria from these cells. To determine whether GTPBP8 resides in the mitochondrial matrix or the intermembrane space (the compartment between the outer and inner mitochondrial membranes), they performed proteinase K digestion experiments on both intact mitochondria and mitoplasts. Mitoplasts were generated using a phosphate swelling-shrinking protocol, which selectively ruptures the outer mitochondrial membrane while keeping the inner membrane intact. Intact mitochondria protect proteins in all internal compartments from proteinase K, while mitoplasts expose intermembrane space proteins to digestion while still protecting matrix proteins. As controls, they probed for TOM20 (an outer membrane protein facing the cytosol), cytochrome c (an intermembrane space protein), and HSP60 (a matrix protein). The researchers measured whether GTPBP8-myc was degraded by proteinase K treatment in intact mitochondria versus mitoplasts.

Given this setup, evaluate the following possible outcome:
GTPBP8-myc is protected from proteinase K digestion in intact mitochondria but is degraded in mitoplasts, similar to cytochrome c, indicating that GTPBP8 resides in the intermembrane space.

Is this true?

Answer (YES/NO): NO